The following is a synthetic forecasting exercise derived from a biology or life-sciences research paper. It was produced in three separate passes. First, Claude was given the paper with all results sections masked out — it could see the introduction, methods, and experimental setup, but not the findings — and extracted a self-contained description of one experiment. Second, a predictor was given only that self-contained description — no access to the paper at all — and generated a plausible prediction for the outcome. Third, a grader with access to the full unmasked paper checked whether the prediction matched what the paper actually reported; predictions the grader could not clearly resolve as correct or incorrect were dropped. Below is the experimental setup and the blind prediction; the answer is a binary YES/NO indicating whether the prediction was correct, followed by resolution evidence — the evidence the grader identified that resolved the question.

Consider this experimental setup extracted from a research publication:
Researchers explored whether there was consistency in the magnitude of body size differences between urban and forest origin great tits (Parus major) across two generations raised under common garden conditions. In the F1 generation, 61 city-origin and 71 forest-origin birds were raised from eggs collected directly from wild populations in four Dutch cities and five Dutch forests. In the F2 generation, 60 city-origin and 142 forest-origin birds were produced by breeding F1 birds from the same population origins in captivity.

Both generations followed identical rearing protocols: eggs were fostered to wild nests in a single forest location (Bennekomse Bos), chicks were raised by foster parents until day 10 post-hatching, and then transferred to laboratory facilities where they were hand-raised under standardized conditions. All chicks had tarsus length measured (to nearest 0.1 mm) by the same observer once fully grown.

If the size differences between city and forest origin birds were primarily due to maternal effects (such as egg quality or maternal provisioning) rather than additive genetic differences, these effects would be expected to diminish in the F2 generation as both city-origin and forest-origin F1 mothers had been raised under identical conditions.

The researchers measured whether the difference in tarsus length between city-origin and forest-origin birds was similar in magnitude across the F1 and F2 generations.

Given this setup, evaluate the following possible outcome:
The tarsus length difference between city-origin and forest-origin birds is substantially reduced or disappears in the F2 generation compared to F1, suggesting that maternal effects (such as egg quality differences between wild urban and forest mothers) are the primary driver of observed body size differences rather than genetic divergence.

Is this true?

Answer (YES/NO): NO